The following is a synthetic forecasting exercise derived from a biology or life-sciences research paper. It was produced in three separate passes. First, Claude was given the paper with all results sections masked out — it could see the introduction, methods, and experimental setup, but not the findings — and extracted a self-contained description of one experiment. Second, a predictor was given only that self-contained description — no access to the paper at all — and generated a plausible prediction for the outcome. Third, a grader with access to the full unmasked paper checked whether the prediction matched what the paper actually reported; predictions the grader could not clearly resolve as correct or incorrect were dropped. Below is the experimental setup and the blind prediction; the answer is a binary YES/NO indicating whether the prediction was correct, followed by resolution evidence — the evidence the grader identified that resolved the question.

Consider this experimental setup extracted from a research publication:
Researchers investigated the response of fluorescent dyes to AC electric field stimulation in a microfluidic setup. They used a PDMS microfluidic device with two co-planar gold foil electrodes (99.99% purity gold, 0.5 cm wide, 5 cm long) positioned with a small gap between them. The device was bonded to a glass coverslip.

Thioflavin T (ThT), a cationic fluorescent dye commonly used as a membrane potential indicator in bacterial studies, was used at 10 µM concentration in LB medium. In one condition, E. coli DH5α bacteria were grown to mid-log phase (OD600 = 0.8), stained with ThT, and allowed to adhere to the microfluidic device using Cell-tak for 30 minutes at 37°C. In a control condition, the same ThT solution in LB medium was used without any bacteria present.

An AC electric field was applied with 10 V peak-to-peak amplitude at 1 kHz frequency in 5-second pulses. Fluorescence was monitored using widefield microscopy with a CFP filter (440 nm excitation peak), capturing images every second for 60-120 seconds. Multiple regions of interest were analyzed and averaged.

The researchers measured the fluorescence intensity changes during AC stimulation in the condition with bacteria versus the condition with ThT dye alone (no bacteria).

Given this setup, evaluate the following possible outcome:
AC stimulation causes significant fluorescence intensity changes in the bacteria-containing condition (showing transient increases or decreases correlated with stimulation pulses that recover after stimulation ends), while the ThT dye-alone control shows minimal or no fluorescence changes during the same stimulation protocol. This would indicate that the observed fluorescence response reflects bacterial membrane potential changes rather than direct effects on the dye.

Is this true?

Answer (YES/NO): NO